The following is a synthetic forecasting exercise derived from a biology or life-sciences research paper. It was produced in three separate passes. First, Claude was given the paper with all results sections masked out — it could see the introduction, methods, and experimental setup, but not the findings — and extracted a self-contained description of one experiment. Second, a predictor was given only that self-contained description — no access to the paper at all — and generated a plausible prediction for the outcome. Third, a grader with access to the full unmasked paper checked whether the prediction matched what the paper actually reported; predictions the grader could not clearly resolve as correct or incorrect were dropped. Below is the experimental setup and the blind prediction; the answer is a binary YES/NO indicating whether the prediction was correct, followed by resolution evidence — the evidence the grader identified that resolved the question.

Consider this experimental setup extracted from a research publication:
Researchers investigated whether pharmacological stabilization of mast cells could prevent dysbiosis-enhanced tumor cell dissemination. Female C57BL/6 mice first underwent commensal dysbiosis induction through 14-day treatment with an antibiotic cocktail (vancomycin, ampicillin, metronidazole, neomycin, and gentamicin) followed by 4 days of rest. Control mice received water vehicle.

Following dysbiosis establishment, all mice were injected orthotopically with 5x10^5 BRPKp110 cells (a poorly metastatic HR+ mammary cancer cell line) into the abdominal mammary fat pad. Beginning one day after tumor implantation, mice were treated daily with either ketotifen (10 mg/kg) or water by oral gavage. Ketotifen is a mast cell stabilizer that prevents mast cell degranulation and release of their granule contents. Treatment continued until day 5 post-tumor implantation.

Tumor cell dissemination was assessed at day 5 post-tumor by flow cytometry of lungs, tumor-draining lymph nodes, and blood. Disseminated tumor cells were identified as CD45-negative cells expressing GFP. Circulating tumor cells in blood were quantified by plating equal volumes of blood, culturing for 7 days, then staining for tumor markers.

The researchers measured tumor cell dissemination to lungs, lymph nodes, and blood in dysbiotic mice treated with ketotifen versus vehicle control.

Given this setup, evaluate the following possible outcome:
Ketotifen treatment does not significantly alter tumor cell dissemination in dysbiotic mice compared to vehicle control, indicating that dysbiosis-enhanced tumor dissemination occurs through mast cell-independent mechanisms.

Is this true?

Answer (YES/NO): NO